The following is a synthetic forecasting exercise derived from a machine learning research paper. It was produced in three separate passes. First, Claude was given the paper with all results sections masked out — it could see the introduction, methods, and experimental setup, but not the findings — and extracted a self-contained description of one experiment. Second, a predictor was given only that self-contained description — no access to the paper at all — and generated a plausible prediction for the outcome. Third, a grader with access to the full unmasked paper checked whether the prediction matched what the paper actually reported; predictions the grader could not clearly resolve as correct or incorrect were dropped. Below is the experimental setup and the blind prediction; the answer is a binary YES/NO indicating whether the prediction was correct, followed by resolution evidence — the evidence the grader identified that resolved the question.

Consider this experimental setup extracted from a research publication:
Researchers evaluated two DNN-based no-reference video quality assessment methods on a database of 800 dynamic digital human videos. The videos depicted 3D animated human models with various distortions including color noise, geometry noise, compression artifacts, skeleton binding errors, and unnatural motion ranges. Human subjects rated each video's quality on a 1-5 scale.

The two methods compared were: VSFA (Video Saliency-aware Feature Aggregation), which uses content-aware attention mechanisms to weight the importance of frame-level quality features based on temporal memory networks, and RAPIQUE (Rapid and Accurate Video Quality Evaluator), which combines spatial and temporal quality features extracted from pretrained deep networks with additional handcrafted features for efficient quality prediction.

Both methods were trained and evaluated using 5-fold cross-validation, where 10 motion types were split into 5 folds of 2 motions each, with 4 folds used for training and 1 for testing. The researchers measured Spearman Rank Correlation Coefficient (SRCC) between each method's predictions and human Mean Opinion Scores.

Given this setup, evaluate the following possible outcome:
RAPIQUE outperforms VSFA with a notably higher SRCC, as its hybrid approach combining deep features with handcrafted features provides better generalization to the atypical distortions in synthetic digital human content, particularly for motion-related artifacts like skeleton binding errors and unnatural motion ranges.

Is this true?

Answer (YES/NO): NO